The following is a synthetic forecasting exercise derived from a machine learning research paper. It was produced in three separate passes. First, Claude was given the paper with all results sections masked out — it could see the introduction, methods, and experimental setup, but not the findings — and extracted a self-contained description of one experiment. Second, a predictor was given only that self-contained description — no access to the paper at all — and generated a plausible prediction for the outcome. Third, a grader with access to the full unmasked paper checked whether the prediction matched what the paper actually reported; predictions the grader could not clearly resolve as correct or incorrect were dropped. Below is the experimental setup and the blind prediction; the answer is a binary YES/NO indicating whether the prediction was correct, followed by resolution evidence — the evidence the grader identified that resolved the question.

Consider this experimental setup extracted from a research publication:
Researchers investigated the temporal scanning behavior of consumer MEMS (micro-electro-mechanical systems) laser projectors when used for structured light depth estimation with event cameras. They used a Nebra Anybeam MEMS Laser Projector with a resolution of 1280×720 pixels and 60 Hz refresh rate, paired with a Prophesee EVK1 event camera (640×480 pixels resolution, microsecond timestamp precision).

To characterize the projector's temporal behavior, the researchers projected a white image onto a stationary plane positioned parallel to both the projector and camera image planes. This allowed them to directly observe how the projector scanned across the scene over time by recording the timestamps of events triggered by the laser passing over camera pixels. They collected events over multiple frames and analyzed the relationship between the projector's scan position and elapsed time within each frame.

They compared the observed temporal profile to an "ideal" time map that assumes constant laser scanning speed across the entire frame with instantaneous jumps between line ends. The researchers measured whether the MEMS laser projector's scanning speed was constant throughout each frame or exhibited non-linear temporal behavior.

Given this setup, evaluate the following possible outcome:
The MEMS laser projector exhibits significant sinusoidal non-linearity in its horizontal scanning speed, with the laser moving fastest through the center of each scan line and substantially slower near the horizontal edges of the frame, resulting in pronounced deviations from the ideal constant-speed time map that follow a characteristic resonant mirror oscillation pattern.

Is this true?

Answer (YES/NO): NO